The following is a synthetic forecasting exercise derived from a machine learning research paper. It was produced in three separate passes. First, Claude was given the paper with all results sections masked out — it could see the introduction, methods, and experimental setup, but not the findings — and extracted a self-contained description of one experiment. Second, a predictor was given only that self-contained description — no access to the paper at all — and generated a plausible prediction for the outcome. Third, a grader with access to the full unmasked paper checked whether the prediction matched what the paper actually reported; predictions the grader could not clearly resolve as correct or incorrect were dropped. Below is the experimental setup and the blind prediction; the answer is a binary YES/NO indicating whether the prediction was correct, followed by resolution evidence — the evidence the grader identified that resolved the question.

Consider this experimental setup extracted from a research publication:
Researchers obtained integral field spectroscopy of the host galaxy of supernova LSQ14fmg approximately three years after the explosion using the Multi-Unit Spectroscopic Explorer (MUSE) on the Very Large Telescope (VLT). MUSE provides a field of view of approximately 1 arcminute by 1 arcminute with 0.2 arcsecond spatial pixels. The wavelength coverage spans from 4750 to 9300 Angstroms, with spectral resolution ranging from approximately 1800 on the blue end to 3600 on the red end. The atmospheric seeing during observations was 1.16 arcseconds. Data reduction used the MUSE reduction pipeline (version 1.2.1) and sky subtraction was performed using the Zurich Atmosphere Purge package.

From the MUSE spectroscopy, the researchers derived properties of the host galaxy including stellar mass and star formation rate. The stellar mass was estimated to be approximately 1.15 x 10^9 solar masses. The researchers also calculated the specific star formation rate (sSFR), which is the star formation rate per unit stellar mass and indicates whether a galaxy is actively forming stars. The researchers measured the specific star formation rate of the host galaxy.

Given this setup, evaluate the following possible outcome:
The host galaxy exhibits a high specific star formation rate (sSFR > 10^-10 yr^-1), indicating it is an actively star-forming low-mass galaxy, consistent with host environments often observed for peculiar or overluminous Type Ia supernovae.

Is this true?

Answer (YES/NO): NO